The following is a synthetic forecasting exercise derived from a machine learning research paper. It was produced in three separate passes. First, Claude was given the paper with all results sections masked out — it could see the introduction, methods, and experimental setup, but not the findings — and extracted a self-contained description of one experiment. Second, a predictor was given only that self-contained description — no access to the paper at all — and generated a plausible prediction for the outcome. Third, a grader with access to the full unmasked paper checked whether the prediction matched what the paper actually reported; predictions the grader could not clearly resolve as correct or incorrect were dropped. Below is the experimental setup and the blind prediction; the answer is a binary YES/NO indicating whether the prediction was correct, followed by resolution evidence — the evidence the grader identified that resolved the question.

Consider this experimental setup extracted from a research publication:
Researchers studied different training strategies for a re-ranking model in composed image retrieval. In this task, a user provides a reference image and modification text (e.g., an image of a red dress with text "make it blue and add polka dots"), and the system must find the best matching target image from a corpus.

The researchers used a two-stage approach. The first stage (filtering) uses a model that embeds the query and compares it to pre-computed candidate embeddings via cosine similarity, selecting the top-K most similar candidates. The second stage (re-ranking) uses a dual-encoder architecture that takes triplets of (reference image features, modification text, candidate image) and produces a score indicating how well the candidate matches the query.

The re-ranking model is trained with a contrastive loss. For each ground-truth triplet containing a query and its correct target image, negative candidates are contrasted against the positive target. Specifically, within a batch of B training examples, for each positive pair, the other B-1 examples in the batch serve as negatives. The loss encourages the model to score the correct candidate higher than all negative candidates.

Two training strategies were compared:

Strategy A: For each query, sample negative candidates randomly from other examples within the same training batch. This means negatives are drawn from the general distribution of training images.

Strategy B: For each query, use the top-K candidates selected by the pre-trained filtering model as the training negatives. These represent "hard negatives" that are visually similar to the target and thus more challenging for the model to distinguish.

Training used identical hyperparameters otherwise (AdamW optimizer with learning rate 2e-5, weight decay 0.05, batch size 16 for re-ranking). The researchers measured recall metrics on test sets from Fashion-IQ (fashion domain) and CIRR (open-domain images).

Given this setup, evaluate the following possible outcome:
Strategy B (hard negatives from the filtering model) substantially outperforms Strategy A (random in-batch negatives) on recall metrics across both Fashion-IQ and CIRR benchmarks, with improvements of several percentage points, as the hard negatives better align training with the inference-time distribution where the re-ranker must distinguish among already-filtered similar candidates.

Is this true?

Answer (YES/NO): NO